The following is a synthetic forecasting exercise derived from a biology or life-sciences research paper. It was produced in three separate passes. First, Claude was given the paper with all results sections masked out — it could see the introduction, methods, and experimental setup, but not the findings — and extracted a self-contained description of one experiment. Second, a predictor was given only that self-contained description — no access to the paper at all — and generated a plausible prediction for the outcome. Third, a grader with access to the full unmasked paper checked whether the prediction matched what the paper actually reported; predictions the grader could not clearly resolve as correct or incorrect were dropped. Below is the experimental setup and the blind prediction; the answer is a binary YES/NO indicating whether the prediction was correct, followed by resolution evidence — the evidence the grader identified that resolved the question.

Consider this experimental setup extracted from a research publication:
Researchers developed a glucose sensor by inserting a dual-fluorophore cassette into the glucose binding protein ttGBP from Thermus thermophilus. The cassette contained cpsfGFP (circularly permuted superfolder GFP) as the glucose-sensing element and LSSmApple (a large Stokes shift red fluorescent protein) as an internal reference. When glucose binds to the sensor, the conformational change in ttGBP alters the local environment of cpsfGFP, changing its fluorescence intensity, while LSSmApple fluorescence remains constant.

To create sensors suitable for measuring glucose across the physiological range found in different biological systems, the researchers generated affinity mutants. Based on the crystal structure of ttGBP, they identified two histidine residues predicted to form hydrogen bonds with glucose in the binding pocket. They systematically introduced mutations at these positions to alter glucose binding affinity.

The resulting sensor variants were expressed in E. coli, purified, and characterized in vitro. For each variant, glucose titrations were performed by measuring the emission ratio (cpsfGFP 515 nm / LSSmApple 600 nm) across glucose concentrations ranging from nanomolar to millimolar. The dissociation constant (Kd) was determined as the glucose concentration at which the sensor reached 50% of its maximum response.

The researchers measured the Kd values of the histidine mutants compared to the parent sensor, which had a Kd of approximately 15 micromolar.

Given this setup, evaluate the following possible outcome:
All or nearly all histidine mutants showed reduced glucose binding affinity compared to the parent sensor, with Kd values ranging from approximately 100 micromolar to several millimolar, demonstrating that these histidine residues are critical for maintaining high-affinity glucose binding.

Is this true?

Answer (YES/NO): NO